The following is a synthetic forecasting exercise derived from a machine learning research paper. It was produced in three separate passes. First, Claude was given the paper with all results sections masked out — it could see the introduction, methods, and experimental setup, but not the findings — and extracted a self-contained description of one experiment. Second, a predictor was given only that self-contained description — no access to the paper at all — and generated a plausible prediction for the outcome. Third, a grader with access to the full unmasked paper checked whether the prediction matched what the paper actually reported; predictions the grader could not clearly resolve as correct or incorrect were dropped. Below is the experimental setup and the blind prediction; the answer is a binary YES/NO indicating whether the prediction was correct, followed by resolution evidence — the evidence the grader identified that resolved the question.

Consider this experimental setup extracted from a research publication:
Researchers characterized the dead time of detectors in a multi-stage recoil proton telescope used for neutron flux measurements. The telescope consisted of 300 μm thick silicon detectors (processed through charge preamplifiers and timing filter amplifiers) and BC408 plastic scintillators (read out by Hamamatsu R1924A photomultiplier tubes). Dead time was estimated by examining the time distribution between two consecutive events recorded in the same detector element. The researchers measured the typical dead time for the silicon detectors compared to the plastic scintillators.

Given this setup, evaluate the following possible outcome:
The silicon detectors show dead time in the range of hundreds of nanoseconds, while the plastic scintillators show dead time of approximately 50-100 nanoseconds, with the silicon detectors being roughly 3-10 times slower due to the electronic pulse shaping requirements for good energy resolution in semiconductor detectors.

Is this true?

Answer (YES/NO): NO